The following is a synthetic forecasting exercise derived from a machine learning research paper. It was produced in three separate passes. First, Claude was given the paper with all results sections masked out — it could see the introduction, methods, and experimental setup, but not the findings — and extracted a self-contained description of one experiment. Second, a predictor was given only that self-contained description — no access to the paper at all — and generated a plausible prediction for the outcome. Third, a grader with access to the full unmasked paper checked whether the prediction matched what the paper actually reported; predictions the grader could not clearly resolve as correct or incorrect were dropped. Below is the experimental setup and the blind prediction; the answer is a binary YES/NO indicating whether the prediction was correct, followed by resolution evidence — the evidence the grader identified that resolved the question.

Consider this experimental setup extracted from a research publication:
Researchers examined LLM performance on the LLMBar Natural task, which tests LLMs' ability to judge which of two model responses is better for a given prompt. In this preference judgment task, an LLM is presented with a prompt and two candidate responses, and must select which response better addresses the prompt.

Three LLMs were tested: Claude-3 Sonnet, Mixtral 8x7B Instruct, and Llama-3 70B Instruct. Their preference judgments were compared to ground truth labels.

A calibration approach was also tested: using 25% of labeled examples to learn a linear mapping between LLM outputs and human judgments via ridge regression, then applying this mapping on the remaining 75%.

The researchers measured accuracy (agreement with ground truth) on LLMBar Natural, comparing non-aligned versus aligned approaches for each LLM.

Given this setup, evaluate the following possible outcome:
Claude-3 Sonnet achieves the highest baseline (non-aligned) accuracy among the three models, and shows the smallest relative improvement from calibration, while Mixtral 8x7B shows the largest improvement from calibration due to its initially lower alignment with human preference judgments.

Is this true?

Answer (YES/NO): NO